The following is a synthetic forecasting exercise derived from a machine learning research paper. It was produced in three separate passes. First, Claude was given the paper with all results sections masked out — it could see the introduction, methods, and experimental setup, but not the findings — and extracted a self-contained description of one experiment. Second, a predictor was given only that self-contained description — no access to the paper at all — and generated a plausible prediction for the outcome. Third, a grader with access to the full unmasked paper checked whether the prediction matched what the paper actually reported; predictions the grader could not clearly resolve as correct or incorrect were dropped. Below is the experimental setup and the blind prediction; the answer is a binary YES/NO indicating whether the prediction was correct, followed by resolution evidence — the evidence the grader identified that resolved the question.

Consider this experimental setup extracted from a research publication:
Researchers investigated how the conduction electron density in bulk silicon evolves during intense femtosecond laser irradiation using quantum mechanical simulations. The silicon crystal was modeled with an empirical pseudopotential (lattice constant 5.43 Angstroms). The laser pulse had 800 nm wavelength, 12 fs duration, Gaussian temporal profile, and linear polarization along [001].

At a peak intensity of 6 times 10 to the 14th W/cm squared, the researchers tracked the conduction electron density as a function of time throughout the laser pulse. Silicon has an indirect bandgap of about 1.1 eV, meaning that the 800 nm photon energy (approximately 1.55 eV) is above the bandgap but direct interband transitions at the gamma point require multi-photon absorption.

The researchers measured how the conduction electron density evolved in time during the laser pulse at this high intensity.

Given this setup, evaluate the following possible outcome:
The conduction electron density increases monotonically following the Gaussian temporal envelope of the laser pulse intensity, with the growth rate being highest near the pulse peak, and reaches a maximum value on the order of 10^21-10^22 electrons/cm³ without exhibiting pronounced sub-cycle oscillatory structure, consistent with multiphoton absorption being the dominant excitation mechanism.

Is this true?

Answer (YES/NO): NO